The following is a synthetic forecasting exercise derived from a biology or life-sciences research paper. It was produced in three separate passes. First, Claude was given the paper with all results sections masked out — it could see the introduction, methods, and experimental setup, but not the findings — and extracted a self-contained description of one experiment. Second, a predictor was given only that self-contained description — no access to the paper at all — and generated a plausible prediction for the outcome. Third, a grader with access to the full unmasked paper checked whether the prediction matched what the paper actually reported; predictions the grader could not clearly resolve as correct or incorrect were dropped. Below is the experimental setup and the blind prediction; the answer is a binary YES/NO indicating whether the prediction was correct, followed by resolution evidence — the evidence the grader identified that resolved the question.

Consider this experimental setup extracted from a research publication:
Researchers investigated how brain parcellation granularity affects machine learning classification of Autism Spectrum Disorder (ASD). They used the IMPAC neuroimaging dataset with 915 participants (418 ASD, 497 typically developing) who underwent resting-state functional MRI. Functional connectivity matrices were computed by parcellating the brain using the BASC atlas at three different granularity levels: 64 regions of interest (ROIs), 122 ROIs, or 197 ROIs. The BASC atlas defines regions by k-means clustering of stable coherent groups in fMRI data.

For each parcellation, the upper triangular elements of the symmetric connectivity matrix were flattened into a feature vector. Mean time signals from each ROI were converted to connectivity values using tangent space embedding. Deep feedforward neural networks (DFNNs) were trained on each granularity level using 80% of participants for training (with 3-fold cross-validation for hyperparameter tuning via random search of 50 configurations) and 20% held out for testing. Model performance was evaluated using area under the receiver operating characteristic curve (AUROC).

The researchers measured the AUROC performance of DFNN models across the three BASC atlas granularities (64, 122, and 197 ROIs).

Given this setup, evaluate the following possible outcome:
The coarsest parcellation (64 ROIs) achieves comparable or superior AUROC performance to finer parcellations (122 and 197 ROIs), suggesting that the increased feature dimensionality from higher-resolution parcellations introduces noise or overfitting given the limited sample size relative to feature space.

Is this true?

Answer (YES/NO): NO